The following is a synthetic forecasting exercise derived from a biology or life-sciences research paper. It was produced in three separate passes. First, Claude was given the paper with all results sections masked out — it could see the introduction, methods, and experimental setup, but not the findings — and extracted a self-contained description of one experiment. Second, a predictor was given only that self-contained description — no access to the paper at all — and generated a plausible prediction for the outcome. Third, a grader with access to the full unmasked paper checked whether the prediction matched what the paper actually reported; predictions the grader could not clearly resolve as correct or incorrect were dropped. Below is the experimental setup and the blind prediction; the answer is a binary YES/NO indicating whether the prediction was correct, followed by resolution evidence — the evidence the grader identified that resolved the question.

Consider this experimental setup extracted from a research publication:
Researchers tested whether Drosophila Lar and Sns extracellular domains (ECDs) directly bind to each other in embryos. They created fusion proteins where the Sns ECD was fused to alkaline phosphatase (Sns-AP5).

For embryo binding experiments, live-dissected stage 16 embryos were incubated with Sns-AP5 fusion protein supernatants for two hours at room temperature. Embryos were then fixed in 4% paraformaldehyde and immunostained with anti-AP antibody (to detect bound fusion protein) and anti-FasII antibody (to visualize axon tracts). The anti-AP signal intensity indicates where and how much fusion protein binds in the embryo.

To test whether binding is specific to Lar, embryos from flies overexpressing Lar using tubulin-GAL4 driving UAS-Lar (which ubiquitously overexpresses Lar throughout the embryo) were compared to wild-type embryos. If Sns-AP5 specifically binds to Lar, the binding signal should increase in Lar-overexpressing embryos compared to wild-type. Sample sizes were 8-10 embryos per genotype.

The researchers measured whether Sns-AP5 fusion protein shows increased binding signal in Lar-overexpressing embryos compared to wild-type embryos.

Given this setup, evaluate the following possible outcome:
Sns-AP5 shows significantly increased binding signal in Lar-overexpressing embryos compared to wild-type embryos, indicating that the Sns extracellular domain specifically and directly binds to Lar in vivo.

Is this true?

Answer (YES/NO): YES